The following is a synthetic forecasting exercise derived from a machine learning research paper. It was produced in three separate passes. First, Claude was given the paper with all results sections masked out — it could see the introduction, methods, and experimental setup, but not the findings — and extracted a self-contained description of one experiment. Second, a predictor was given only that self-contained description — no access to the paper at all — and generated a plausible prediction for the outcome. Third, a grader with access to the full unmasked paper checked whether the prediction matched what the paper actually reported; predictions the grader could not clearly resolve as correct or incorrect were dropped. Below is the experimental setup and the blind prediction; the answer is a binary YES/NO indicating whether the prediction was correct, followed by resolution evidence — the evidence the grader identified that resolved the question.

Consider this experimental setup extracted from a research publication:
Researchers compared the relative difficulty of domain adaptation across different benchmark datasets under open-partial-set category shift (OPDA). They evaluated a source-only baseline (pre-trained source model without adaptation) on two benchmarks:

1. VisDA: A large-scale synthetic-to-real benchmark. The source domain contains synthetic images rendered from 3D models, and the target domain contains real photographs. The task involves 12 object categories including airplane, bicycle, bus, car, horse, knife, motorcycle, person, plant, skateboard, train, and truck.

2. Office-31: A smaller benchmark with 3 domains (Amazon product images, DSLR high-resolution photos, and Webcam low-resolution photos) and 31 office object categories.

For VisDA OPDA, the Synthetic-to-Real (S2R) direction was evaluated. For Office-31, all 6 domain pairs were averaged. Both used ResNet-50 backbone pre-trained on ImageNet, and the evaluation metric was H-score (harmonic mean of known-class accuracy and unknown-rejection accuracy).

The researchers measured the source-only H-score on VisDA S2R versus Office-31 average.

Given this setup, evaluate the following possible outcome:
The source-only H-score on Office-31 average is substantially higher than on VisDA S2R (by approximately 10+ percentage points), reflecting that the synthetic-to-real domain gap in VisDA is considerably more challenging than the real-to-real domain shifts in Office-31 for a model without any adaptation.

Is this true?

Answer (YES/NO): YES